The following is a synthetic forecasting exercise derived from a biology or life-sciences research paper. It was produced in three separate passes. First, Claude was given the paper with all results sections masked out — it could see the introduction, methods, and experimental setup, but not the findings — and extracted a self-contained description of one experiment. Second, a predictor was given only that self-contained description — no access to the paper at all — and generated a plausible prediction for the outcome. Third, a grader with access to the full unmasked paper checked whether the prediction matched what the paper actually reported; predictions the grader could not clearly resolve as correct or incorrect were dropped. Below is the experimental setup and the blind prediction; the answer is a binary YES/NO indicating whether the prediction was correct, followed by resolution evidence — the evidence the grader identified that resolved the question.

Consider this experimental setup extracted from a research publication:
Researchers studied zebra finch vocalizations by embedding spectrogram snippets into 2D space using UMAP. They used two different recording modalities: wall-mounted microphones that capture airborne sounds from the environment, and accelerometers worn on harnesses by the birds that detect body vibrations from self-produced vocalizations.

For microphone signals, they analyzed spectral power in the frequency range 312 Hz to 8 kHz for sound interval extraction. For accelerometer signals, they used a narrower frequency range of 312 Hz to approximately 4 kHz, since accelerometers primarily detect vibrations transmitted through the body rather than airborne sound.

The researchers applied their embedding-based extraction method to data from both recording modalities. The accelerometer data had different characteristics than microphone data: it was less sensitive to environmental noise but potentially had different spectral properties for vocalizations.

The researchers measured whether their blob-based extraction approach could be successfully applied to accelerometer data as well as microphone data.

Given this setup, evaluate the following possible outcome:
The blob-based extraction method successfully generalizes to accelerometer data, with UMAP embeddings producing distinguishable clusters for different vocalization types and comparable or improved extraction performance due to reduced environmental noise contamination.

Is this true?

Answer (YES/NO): NO